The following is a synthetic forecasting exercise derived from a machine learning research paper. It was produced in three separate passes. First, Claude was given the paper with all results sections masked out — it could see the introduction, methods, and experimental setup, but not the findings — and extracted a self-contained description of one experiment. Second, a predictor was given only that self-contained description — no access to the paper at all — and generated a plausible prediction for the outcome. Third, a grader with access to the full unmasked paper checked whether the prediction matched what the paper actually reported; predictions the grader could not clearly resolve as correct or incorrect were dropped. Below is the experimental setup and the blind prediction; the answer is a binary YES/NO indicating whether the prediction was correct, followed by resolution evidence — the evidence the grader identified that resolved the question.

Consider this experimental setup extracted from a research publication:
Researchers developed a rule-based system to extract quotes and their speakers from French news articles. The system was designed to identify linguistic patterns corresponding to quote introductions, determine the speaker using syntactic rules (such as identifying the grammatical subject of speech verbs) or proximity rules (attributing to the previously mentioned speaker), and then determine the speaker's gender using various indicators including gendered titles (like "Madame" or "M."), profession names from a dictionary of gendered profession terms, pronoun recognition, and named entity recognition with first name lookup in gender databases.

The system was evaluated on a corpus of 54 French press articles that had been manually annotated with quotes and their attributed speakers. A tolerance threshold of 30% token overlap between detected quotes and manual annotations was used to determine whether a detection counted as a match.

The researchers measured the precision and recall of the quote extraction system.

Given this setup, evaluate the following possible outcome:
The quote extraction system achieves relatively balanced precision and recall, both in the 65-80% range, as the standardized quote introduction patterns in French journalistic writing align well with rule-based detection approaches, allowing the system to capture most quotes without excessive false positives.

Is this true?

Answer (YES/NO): NO